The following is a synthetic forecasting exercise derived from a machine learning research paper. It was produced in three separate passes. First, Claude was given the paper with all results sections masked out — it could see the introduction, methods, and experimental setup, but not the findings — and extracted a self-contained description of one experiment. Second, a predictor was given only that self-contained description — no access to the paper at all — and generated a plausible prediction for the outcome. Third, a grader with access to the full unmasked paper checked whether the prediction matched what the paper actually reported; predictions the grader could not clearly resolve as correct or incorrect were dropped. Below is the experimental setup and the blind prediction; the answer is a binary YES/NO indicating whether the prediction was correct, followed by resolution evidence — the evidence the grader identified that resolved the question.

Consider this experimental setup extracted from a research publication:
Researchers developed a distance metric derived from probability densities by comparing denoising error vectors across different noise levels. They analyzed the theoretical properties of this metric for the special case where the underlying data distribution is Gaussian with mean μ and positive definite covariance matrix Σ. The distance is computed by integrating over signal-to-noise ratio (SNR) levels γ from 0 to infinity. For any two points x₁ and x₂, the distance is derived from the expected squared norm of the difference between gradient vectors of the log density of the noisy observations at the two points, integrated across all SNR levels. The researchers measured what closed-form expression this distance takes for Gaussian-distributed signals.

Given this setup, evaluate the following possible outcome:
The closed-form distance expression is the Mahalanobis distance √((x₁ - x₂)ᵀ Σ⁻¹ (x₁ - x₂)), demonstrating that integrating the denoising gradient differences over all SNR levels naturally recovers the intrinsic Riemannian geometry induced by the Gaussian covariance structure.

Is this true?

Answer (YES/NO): YES